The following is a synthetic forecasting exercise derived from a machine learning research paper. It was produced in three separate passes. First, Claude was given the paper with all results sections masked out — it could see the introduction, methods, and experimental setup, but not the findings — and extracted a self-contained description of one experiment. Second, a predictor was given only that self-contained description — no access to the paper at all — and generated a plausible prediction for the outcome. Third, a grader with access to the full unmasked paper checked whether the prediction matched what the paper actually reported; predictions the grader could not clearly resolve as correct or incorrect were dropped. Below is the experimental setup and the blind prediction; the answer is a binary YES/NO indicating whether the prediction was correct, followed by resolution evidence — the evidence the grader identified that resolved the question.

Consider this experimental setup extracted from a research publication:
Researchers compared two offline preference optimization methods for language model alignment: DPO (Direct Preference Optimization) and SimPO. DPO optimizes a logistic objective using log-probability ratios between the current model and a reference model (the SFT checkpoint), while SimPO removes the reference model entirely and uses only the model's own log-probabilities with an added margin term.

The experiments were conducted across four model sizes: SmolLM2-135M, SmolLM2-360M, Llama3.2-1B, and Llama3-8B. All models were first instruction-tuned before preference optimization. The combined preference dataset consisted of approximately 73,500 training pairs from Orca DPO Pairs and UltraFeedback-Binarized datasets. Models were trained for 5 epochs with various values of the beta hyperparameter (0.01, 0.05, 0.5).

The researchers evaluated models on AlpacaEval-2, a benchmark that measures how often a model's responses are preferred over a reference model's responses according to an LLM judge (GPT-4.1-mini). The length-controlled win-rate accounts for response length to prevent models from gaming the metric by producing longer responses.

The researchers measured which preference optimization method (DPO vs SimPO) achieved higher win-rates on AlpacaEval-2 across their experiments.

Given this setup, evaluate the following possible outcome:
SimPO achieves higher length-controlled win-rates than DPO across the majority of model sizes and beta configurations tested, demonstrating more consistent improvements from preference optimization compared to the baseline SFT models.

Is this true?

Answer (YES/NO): NO